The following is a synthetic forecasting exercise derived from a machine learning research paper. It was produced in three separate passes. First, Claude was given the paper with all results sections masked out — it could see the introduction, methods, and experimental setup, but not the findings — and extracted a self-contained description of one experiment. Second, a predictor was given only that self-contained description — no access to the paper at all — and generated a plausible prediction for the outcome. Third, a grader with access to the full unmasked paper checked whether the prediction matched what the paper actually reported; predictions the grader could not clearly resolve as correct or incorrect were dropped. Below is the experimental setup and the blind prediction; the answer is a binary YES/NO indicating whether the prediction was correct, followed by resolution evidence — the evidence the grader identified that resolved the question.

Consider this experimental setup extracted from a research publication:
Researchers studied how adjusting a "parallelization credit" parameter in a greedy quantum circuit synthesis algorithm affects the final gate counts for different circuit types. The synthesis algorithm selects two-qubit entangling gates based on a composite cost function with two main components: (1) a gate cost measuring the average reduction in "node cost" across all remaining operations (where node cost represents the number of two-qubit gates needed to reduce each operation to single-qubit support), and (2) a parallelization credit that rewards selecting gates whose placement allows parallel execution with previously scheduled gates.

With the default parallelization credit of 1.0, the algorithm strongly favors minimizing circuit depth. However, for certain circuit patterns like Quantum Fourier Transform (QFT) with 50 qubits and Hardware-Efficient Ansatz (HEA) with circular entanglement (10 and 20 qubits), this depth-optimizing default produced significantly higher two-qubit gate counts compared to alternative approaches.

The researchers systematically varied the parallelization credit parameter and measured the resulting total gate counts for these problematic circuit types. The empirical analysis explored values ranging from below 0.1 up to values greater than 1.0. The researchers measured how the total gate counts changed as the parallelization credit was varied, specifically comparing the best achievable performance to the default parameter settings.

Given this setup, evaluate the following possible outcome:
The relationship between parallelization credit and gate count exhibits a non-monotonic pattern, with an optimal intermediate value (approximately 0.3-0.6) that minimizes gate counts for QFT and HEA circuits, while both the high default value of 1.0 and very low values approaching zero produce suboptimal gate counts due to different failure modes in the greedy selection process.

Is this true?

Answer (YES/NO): NO